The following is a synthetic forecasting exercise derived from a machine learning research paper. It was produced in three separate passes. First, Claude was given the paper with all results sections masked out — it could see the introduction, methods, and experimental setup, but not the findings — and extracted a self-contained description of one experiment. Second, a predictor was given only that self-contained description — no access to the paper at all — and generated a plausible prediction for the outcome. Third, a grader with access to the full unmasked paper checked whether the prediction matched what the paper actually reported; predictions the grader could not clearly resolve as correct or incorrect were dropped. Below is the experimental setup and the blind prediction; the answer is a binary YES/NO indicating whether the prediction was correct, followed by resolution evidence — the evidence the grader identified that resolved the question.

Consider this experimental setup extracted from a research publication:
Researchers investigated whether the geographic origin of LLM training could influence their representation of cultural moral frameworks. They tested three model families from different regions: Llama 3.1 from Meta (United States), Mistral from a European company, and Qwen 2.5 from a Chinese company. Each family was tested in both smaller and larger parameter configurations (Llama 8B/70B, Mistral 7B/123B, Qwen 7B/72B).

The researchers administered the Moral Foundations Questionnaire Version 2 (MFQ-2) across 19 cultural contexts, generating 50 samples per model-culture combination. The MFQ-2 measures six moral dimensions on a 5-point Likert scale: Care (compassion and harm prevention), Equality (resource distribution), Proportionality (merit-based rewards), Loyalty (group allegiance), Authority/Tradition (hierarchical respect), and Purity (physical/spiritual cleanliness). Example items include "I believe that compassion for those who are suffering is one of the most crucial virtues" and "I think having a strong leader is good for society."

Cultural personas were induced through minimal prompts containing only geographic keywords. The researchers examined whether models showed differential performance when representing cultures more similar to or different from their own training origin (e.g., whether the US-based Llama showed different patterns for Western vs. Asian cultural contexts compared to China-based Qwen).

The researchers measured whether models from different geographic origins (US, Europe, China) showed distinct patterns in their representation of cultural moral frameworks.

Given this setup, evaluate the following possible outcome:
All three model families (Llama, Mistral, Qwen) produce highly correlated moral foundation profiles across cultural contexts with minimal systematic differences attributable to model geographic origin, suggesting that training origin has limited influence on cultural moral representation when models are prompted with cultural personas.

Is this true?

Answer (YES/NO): NO